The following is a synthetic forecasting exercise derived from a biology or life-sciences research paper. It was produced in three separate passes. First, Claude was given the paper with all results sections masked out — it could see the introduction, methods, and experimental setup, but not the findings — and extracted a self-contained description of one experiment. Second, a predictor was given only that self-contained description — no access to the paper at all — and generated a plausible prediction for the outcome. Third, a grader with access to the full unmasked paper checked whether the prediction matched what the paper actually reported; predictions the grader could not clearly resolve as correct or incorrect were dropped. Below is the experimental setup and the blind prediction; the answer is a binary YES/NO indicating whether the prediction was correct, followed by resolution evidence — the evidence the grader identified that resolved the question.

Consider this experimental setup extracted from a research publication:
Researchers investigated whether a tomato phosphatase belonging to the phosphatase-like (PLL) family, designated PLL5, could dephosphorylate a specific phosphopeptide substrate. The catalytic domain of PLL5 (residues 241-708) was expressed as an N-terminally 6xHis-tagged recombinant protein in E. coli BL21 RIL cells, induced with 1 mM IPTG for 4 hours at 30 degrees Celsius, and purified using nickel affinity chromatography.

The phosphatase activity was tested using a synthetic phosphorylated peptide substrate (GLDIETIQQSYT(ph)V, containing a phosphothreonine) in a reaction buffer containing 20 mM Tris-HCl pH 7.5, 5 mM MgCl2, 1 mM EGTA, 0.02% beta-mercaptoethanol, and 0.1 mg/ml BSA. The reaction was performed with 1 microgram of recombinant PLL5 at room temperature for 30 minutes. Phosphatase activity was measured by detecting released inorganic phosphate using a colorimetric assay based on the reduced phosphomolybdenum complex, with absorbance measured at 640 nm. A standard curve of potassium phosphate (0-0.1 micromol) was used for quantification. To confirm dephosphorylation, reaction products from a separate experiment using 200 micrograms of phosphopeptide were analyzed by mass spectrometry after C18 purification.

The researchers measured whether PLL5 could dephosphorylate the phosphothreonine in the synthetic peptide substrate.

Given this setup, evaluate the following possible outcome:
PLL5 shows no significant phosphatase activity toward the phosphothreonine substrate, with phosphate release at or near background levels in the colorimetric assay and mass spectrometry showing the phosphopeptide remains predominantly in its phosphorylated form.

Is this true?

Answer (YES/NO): NO